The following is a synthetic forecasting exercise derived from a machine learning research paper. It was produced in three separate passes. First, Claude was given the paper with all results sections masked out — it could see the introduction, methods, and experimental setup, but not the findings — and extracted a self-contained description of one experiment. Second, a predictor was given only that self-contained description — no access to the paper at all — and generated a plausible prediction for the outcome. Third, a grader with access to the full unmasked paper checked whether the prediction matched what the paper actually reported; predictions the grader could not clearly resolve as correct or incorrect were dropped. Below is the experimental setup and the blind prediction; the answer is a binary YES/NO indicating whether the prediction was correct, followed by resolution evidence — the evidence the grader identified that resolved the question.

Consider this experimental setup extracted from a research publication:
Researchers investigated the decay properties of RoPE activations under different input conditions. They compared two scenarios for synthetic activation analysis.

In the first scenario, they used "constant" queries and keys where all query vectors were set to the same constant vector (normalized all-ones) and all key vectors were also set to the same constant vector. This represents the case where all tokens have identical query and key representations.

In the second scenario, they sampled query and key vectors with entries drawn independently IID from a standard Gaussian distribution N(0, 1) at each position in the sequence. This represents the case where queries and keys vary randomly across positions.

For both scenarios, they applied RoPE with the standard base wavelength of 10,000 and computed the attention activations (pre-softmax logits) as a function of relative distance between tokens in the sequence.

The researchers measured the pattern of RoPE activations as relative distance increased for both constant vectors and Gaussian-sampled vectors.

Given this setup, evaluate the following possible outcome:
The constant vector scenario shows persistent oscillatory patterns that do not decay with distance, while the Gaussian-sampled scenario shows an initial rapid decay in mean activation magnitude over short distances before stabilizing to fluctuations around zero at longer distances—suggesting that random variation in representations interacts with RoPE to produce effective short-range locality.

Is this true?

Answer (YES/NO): NO